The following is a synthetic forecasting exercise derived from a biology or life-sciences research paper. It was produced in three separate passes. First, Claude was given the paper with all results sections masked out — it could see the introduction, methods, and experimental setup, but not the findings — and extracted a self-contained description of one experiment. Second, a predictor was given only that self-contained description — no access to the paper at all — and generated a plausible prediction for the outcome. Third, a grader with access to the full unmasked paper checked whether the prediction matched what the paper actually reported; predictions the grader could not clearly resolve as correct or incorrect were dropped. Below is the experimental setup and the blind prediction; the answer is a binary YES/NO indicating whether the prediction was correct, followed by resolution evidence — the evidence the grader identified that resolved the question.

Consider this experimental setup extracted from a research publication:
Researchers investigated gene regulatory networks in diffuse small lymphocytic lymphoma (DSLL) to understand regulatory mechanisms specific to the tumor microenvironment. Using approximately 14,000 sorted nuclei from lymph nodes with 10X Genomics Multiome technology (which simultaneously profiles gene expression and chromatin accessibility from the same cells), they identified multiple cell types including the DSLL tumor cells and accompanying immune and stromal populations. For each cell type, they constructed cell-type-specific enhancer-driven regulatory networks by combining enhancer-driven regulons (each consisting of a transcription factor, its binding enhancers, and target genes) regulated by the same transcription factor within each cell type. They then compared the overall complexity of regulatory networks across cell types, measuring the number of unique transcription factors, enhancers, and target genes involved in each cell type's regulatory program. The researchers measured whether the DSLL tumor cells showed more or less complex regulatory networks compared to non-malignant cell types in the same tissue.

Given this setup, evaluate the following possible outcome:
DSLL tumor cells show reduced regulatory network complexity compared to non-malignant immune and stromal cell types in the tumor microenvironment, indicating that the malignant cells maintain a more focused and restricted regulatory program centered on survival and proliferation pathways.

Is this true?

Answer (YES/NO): NO